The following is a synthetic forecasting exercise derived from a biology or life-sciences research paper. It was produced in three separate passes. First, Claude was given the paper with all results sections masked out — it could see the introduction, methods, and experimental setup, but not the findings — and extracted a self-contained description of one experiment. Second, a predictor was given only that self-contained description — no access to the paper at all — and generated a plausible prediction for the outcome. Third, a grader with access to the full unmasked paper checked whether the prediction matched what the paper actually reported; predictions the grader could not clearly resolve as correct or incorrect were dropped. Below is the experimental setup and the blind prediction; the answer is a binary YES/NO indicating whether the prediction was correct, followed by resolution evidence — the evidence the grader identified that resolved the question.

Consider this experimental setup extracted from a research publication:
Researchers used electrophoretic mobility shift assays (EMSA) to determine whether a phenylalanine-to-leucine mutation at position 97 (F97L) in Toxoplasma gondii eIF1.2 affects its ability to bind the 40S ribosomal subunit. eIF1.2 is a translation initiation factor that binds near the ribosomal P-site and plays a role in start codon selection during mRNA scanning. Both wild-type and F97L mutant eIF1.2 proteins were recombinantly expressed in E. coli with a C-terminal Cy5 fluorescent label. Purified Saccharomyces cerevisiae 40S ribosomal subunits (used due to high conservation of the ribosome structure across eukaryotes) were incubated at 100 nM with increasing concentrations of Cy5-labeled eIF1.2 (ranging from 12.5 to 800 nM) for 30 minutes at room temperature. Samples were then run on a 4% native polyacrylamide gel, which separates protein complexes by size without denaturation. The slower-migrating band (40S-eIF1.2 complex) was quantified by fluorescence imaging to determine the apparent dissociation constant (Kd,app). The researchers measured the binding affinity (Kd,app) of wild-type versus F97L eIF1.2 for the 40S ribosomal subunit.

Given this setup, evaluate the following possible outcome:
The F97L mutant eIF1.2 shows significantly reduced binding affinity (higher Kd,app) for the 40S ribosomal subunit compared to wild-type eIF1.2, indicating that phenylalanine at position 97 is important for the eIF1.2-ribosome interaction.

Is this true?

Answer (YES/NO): NO